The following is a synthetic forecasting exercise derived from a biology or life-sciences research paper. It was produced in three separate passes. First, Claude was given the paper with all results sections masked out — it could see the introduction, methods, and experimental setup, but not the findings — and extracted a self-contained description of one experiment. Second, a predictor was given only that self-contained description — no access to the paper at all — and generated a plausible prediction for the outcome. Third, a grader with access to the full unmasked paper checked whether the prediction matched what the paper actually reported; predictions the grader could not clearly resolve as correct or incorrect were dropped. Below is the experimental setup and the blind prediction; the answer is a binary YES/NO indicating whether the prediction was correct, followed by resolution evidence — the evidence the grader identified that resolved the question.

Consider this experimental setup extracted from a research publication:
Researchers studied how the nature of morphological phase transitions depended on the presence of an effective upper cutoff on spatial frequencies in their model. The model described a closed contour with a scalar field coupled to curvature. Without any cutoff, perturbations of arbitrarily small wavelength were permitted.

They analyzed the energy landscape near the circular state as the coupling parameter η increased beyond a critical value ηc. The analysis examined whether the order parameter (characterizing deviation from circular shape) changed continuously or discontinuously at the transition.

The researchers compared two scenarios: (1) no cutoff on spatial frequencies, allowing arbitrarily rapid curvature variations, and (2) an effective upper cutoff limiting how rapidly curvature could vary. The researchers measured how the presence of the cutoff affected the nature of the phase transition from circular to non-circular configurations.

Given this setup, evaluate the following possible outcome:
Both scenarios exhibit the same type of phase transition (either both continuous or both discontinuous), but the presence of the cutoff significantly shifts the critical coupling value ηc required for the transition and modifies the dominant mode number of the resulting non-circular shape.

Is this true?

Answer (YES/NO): NO